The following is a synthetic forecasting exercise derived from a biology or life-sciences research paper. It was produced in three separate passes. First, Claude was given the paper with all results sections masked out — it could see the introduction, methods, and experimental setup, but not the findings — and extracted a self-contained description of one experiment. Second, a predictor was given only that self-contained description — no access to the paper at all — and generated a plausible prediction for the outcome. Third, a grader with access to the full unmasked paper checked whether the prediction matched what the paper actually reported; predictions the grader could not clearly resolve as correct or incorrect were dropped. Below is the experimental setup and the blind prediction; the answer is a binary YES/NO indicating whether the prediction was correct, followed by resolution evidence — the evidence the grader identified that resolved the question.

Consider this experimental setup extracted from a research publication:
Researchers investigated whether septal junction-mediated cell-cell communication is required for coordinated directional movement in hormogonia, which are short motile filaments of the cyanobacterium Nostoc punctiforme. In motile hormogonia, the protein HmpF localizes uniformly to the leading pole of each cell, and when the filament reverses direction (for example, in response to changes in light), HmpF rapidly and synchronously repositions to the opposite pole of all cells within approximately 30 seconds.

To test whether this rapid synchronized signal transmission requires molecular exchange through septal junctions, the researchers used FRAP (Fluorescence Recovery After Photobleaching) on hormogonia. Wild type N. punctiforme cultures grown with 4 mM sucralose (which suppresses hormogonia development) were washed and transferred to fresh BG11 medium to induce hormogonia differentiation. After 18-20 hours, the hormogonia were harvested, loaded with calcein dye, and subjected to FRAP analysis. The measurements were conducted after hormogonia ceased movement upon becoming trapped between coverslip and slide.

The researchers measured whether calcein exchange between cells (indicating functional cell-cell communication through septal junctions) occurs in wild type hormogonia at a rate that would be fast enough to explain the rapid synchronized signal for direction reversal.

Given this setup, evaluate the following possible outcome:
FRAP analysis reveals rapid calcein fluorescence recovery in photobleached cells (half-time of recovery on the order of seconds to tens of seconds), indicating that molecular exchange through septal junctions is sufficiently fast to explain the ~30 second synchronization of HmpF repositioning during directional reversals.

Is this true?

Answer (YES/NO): NO